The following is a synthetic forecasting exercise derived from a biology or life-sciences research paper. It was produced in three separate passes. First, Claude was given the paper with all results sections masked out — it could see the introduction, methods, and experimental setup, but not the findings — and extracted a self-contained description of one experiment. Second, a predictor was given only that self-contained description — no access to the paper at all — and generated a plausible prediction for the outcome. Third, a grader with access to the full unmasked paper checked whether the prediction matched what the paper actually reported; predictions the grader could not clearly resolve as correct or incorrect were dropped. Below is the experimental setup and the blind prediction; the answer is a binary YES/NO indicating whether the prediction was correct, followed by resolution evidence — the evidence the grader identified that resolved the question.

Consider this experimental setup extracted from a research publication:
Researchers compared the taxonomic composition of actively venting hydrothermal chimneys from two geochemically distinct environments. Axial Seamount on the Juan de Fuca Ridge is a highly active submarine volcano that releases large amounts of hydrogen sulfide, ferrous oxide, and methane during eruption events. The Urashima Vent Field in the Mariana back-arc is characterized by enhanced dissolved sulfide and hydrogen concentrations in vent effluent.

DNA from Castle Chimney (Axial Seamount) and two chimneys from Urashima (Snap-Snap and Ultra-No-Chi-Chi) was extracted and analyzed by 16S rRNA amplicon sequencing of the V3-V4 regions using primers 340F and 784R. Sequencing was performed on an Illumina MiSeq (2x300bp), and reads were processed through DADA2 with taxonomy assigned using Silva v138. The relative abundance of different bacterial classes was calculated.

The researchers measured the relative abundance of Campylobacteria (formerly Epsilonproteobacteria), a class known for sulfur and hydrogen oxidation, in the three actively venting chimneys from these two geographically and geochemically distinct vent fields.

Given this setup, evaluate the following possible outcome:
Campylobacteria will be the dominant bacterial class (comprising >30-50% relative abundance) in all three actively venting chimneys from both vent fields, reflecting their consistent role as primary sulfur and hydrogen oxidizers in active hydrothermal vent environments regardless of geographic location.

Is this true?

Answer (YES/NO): NO